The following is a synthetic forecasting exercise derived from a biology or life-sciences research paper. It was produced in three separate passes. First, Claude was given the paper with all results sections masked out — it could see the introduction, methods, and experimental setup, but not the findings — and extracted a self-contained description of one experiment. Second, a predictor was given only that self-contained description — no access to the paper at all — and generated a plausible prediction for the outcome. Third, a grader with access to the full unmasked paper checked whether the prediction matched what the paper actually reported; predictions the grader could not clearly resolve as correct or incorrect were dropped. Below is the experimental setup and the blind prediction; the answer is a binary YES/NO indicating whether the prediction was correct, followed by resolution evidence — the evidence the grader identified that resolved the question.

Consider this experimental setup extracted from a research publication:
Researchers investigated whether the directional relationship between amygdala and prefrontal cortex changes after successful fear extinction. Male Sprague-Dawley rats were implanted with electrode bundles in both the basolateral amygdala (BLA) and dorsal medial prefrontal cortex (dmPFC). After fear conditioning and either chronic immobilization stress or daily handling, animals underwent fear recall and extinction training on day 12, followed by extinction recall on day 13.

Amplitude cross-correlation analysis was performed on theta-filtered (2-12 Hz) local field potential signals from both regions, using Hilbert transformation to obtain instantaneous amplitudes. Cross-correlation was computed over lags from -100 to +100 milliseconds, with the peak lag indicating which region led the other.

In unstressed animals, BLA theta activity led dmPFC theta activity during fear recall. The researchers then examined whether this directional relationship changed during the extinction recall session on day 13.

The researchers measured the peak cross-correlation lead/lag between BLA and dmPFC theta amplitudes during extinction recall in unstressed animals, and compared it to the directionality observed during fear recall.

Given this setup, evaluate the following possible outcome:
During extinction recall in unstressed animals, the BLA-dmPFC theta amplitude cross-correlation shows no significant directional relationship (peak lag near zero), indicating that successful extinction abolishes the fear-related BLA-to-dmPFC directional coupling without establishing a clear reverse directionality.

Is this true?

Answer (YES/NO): NO